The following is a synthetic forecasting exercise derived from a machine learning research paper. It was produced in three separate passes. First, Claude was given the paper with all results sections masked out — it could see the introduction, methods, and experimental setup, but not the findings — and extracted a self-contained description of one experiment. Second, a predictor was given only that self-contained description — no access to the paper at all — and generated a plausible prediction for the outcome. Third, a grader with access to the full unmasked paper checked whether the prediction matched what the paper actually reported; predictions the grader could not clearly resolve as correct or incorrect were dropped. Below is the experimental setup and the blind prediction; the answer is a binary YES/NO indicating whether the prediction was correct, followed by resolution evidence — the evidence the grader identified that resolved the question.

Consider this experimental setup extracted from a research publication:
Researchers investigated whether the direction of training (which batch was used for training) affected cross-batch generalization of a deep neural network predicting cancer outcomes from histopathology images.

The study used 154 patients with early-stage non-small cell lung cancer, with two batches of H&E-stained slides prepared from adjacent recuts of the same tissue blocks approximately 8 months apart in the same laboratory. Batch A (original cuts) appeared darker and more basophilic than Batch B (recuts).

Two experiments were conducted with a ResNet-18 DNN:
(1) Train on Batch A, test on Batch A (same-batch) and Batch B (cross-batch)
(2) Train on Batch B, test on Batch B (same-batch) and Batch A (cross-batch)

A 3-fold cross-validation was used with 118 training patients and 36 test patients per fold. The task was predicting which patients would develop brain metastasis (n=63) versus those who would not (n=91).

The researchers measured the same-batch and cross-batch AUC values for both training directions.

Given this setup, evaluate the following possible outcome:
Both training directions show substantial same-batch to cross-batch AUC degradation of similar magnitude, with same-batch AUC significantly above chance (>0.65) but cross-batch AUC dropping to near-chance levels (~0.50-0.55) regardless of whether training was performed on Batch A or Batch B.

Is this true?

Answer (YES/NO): YES